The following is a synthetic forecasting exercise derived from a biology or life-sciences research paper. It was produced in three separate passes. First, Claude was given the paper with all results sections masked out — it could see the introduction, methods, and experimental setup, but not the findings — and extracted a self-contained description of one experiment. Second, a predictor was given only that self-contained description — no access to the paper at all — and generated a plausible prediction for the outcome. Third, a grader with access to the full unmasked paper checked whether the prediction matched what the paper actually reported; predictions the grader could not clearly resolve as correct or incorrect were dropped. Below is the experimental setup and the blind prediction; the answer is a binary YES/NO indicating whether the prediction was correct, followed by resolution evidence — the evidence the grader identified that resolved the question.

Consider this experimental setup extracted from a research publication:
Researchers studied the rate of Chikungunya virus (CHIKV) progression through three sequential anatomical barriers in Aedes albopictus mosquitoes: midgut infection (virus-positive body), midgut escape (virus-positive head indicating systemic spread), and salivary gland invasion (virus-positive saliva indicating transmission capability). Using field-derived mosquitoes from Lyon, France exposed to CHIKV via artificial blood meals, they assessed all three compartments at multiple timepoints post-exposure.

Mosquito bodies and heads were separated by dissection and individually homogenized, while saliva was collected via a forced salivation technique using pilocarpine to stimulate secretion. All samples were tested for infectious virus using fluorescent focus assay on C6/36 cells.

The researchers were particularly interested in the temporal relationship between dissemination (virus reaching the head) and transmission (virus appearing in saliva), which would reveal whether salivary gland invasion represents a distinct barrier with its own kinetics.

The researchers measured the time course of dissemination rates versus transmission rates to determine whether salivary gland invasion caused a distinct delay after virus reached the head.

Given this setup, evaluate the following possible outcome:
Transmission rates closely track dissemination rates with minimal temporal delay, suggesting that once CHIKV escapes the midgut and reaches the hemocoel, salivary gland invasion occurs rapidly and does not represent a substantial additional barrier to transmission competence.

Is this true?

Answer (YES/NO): NO